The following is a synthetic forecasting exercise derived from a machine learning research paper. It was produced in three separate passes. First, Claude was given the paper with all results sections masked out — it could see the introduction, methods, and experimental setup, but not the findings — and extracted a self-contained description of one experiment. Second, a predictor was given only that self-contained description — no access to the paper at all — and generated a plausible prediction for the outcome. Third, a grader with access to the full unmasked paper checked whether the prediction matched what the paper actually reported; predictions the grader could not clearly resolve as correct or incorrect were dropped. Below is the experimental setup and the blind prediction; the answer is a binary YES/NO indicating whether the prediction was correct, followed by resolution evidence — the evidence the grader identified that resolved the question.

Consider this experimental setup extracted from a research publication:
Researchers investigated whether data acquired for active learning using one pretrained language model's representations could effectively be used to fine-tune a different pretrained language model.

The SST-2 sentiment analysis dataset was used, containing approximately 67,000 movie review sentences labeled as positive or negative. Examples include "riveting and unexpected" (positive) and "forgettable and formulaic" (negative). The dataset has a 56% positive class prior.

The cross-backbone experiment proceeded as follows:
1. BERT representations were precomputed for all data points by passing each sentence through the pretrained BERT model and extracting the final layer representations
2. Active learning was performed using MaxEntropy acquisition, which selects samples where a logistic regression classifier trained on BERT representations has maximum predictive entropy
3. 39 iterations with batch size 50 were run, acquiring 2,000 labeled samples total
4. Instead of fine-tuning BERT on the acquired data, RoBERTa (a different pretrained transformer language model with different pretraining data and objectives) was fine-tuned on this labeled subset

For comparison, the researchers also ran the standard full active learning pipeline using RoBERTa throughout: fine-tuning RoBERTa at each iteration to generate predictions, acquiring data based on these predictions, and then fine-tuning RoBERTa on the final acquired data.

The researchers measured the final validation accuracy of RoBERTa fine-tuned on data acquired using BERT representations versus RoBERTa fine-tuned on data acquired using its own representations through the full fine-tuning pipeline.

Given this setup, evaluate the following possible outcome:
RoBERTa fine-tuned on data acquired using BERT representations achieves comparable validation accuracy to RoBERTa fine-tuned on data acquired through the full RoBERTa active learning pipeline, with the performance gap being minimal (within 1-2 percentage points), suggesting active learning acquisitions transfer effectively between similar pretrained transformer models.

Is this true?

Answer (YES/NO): YES